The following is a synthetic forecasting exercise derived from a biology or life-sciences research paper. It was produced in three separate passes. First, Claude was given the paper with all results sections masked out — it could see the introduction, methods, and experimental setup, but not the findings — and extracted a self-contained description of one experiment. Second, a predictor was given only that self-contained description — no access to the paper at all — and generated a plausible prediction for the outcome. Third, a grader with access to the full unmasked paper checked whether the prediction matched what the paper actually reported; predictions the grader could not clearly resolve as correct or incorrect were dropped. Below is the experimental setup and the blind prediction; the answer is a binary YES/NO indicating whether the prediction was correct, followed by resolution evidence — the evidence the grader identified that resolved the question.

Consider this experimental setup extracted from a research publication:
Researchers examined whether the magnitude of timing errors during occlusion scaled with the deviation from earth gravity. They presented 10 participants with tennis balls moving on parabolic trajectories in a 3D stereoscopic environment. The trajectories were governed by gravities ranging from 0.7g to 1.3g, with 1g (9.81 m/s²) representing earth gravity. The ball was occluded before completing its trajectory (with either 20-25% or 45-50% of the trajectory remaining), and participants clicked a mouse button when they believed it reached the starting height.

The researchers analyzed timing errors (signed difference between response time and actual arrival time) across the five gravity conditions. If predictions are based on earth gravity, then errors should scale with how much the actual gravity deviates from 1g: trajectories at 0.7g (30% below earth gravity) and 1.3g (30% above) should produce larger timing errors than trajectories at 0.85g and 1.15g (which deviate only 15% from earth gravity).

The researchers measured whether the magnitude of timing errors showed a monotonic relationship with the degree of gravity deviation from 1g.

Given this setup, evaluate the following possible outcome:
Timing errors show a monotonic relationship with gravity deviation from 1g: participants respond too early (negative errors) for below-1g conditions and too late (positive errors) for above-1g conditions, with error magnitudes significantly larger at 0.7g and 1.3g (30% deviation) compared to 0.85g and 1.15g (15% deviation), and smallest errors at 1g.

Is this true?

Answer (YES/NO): YES